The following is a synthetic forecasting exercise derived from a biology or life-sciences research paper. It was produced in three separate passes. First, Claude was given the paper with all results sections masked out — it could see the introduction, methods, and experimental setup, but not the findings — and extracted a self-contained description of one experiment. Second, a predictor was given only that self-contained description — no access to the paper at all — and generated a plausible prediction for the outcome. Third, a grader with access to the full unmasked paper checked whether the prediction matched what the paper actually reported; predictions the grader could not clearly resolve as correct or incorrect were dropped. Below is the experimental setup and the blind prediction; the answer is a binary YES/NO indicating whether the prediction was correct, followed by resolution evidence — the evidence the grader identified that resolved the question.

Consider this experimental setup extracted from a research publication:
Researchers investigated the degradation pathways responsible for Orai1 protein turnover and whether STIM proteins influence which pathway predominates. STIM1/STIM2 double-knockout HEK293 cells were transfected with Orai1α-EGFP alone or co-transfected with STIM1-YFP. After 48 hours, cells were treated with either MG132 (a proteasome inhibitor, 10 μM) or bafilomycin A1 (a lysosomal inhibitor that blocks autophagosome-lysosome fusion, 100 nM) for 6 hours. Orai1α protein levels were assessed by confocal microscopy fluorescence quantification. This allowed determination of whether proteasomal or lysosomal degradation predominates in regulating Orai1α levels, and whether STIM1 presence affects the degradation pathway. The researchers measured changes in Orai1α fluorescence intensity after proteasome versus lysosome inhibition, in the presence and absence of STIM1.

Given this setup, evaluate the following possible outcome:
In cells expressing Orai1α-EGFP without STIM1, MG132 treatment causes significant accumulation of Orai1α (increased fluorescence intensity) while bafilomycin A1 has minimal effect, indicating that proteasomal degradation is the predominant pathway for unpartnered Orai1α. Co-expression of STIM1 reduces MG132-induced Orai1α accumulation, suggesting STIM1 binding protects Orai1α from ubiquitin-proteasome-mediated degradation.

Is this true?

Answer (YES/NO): NO